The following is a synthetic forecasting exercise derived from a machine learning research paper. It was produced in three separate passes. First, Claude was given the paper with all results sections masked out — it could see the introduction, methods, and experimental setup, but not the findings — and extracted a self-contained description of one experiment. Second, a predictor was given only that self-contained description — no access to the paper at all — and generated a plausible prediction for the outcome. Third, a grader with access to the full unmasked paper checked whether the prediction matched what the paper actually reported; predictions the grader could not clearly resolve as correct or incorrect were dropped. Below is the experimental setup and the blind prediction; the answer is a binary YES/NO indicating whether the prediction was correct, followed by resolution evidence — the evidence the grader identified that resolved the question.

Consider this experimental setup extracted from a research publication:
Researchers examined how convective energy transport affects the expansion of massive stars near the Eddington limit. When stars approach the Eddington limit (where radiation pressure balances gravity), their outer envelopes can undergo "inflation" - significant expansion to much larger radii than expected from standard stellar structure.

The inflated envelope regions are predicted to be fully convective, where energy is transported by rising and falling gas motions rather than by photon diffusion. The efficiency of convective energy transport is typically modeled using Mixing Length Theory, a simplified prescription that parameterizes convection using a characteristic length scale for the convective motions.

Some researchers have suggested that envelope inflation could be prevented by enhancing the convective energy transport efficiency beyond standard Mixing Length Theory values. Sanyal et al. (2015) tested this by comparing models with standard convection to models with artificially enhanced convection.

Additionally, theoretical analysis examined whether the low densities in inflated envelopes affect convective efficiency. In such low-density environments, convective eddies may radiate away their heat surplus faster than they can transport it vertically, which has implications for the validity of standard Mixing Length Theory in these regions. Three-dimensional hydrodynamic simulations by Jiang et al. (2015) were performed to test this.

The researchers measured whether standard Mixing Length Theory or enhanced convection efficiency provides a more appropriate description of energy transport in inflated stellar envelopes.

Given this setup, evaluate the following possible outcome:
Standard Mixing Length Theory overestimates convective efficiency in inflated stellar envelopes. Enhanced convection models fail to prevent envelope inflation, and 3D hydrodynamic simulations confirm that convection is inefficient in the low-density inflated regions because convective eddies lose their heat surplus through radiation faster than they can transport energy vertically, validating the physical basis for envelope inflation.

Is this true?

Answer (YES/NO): NO